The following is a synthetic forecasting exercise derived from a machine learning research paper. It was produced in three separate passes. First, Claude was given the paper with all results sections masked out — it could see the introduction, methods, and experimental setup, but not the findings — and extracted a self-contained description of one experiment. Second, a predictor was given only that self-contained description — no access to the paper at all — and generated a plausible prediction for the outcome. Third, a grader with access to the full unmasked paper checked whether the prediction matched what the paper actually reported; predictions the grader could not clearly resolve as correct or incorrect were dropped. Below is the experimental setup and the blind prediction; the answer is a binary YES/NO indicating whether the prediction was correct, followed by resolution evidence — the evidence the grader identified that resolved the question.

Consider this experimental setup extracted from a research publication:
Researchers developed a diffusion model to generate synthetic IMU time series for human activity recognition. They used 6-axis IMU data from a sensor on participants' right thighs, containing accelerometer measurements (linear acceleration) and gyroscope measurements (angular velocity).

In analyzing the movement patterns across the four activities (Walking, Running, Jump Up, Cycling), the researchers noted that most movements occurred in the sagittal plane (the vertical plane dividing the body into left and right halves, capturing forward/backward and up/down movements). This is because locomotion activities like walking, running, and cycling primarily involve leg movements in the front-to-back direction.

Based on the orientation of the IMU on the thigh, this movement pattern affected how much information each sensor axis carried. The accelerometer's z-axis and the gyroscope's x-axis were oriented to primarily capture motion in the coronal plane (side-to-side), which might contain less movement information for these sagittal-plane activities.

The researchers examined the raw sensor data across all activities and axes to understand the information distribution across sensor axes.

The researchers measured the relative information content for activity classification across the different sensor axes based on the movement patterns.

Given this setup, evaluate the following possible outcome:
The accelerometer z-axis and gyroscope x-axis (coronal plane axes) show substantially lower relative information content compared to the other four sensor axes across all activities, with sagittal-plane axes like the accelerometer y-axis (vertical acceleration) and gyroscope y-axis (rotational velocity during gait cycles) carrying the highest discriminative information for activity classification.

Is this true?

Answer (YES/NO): NO